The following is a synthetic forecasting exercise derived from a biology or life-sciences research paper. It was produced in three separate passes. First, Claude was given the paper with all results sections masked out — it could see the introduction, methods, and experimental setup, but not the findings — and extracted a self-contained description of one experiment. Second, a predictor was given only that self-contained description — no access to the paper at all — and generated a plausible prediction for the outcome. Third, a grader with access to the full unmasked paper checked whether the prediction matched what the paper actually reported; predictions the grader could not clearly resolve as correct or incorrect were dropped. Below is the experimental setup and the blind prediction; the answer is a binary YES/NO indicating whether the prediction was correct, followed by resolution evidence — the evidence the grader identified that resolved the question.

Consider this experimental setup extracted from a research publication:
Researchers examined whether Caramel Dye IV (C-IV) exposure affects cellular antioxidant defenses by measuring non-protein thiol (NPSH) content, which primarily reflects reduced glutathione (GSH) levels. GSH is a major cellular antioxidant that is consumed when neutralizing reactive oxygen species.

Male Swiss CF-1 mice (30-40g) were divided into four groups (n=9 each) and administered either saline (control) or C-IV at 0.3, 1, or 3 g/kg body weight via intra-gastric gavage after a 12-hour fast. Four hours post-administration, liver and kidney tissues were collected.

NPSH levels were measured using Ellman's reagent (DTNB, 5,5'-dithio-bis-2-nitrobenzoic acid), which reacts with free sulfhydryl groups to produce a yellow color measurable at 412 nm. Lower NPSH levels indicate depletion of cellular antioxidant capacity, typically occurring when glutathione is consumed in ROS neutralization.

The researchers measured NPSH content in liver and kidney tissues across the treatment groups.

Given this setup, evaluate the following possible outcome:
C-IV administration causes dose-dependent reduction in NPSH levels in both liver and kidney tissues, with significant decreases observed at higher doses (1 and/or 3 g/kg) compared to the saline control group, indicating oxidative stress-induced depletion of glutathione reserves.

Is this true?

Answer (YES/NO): NO